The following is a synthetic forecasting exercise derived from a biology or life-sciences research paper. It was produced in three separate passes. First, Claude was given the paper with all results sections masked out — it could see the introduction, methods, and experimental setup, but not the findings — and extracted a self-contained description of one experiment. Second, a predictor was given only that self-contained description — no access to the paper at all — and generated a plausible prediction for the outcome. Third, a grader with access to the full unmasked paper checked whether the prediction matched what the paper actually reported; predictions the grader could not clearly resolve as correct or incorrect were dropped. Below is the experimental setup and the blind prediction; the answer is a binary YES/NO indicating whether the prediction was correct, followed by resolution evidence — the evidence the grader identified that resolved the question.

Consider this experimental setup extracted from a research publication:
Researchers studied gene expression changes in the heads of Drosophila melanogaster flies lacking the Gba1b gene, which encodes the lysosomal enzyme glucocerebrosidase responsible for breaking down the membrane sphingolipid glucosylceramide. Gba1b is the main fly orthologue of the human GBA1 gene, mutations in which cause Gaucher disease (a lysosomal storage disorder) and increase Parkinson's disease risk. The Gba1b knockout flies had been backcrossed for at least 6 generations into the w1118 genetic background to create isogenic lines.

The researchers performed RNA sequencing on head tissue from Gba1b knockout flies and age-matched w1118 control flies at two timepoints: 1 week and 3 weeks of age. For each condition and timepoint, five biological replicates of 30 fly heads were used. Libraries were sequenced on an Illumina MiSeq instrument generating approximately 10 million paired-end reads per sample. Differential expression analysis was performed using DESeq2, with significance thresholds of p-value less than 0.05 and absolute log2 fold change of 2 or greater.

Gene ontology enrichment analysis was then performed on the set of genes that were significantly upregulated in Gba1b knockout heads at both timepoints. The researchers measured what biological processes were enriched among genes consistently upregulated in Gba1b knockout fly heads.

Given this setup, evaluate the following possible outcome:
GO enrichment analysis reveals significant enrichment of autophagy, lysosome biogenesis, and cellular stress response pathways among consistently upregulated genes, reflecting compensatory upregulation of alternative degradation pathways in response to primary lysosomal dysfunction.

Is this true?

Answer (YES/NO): NO